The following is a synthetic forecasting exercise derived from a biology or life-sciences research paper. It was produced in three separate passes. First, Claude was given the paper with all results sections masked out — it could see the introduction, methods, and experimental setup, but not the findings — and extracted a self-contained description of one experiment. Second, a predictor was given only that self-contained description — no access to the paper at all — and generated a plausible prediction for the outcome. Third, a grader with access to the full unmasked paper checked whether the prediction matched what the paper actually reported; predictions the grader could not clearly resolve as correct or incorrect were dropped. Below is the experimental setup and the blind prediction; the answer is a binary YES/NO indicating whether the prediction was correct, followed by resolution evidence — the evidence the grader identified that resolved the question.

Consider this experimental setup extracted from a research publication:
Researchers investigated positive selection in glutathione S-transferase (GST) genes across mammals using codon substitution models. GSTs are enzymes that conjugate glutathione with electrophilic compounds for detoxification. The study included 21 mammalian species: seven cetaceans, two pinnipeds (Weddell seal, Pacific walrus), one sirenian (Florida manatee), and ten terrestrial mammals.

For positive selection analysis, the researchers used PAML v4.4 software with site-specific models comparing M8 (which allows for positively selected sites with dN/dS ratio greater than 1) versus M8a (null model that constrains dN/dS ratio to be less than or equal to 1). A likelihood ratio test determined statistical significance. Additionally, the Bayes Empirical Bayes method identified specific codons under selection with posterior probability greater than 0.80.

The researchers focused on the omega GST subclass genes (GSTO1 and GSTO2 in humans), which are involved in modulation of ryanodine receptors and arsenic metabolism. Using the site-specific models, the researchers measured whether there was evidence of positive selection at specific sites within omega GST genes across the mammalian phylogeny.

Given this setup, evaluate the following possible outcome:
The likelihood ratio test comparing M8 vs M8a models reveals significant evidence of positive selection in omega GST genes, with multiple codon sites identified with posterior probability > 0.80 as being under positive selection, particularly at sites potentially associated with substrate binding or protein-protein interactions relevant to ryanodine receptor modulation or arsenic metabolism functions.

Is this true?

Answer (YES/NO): NO